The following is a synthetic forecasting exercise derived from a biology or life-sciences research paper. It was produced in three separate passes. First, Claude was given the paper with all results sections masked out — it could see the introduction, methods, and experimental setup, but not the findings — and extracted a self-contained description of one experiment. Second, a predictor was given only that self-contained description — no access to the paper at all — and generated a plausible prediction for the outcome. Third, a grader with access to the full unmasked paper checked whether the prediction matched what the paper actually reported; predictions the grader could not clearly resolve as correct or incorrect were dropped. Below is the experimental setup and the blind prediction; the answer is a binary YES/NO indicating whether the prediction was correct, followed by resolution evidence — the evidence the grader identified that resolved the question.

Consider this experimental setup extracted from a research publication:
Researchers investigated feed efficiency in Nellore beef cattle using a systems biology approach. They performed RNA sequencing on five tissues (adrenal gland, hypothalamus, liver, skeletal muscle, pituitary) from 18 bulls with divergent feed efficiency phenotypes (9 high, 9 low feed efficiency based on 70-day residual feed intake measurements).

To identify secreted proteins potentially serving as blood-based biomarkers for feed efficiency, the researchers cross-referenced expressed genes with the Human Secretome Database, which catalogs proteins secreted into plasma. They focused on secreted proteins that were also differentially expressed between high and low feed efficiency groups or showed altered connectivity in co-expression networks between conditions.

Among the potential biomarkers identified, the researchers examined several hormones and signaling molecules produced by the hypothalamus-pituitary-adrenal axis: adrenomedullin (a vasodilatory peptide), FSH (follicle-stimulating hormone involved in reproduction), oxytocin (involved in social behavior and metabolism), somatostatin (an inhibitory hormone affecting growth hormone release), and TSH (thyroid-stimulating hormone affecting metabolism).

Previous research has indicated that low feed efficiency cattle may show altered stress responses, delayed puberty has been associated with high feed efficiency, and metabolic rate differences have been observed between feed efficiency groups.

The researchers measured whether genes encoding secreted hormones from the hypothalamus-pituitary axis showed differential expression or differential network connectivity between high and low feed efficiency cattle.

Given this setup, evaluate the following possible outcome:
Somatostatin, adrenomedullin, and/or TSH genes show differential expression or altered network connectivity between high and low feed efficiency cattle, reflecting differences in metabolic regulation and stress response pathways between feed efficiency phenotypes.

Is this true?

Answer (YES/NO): YES